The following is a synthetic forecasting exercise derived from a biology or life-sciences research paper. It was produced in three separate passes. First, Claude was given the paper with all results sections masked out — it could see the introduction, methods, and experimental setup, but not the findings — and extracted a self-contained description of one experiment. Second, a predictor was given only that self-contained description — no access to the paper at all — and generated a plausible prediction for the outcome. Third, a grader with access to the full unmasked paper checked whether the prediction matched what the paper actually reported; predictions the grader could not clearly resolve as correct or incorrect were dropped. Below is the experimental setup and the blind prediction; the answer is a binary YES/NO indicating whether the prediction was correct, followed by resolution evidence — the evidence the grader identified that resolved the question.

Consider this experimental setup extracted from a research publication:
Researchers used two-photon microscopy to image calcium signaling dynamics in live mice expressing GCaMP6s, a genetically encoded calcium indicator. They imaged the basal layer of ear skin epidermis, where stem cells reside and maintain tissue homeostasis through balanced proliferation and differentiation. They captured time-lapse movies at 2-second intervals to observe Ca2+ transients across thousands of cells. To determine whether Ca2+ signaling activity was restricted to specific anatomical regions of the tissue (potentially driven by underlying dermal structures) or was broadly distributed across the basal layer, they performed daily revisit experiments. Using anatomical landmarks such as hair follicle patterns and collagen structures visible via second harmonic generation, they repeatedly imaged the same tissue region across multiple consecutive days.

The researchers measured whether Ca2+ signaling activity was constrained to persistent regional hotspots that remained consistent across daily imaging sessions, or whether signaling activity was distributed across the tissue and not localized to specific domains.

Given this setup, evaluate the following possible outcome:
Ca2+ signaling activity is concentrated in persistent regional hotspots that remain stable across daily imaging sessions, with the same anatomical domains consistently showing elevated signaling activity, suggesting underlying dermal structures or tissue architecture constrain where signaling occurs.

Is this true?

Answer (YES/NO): NO